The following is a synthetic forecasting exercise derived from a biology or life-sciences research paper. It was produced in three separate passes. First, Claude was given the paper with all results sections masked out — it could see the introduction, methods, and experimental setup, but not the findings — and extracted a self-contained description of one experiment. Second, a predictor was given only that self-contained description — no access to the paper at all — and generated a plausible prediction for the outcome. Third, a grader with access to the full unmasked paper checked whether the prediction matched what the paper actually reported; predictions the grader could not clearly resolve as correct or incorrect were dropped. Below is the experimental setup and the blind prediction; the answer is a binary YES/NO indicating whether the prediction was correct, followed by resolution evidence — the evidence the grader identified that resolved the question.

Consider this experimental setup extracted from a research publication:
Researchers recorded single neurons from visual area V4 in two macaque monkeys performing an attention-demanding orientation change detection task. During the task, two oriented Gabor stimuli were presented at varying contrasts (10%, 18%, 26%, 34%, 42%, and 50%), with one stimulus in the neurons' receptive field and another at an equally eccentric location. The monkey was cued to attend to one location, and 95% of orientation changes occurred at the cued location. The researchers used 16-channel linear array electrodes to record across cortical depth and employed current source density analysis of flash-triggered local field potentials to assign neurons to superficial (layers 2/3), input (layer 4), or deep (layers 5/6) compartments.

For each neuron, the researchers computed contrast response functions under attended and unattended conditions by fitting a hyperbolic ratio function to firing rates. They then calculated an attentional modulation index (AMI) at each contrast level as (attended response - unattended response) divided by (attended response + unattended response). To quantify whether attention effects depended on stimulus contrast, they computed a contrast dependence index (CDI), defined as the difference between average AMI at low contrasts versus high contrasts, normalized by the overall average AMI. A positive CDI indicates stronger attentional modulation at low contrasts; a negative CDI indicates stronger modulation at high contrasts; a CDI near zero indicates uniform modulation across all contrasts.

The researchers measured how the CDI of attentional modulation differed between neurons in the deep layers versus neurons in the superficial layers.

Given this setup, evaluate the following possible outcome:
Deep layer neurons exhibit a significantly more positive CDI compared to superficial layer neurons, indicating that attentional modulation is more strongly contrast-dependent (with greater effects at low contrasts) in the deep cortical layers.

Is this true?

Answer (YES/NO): NO